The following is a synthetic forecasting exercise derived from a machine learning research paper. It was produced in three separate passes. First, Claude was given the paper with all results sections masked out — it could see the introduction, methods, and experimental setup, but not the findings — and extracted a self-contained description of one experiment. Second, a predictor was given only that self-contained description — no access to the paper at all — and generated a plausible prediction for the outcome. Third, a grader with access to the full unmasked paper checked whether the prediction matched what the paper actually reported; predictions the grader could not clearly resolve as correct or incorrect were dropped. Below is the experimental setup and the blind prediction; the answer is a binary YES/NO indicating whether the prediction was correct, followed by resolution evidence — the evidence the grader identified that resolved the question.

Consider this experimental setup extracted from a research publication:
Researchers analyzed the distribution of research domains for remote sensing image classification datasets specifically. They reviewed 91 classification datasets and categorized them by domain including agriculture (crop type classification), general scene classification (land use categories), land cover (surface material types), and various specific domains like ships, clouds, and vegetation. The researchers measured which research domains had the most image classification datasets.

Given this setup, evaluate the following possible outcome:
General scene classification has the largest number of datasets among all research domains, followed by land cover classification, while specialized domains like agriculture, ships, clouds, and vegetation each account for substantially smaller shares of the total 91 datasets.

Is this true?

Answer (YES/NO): NO